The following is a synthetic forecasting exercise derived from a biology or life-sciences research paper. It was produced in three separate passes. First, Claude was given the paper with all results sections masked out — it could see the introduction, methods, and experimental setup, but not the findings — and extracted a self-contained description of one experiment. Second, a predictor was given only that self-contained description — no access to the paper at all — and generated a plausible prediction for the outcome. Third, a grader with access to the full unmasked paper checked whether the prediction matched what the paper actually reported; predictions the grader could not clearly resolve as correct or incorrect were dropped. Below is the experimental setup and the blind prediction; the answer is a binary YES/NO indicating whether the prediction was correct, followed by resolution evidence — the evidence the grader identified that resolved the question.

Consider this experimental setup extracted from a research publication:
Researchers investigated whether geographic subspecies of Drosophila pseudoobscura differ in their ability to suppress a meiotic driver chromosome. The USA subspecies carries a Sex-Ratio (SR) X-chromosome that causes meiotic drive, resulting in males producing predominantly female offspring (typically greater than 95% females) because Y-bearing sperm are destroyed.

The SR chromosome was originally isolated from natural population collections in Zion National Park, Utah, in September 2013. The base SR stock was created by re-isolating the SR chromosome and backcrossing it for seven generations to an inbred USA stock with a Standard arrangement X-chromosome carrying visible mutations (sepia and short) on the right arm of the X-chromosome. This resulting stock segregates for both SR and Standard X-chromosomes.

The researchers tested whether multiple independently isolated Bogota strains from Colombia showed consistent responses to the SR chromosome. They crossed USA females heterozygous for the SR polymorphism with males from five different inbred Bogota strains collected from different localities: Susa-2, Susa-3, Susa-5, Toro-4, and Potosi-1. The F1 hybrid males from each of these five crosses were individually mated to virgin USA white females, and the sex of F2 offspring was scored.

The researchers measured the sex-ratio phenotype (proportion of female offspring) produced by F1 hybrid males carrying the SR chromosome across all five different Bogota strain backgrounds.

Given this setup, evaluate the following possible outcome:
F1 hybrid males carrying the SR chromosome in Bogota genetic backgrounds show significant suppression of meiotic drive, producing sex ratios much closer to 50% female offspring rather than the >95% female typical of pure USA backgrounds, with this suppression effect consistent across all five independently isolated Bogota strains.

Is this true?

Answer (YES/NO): NO